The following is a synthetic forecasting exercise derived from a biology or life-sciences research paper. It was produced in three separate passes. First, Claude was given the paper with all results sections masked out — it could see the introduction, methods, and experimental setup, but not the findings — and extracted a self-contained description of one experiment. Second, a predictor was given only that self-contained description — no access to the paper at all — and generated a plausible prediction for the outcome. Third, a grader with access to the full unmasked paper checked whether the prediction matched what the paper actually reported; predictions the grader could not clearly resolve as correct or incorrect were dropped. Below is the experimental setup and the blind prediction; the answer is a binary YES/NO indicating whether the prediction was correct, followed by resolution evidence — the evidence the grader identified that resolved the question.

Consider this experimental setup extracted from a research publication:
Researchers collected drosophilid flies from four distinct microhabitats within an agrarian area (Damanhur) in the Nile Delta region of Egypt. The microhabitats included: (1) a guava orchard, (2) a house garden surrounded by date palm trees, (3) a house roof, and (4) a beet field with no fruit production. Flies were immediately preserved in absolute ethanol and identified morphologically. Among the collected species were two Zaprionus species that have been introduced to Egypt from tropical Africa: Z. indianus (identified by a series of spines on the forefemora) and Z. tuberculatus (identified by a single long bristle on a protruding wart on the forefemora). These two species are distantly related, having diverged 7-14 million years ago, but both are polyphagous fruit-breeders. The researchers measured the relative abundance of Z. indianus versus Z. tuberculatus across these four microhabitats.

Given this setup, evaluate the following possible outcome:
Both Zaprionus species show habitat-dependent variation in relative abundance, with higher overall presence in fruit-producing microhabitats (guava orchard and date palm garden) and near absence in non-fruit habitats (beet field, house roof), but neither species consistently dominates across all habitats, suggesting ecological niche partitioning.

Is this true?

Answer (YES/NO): NO